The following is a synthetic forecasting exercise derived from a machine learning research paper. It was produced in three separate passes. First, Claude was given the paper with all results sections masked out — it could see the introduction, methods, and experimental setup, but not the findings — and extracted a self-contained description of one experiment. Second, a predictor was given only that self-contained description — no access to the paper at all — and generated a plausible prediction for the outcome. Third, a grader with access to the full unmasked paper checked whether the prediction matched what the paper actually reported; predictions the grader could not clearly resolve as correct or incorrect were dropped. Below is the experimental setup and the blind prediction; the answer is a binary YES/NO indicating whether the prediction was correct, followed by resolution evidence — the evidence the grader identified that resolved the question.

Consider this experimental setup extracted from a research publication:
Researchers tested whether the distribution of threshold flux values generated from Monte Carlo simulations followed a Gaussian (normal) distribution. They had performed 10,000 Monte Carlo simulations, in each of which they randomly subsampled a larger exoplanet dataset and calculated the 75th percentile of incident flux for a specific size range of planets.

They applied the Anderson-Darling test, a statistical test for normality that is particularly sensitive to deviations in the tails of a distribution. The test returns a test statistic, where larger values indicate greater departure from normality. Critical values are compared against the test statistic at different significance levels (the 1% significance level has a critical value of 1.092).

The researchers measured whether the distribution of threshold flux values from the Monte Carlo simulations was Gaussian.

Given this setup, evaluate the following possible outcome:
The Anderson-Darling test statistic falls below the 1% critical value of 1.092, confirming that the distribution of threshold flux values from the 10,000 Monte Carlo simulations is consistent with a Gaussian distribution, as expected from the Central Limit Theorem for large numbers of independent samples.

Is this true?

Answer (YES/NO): NO